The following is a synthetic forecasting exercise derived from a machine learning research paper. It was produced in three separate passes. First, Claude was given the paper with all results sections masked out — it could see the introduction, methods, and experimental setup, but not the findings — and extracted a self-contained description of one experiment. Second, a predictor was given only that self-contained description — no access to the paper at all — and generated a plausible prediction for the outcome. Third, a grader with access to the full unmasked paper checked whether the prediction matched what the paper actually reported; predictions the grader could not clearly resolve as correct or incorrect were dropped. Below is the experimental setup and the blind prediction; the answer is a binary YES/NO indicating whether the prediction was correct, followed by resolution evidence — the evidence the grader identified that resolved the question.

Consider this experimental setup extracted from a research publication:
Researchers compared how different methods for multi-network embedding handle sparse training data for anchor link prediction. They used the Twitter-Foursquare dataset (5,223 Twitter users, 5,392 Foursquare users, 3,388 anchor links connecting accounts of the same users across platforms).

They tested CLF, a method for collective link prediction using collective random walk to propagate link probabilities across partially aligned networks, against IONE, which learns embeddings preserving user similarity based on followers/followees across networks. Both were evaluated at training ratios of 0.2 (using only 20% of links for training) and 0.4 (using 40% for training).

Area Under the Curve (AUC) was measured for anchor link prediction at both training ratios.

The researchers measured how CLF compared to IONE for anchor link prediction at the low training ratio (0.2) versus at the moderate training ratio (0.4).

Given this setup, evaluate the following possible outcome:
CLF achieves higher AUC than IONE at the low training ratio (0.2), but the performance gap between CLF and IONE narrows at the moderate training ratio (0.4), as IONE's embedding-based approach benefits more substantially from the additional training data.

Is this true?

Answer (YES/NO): NO